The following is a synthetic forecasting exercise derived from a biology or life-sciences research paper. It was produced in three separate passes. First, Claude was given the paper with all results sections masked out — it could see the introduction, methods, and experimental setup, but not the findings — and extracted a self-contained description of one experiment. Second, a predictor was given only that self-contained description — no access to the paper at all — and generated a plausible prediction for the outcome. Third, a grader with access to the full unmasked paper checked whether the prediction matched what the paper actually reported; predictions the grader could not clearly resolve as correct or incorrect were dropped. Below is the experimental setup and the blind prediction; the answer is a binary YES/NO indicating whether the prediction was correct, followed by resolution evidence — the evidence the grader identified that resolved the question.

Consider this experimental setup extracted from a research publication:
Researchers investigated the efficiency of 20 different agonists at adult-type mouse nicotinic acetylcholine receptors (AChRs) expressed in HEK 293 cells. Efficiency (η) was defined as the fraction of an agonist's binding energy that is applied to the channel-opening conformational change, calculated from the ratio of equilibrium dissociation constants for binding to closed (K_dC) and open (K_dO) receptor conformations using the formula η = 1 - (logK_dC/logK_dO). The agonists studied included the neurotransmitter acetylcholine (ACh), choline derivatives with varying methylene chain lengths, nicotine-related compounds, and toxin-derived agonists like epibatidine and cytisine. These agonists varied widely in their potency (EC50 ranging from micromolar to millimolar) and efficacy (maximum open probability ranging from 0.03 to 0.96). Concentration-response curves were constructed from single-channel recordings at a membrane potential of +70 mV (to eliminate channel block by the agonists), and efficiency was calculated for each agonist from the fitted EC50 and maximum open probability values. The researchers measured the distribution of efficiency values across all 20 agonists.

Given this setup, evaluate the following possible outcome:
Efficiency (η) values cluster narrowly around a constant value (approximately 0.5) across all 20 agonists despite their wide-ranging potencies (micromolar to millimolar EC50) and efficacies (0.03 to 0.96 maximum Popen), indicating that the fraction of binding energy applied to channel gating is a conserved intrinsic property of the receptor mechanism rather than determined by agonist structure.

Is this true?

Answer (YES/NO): NO